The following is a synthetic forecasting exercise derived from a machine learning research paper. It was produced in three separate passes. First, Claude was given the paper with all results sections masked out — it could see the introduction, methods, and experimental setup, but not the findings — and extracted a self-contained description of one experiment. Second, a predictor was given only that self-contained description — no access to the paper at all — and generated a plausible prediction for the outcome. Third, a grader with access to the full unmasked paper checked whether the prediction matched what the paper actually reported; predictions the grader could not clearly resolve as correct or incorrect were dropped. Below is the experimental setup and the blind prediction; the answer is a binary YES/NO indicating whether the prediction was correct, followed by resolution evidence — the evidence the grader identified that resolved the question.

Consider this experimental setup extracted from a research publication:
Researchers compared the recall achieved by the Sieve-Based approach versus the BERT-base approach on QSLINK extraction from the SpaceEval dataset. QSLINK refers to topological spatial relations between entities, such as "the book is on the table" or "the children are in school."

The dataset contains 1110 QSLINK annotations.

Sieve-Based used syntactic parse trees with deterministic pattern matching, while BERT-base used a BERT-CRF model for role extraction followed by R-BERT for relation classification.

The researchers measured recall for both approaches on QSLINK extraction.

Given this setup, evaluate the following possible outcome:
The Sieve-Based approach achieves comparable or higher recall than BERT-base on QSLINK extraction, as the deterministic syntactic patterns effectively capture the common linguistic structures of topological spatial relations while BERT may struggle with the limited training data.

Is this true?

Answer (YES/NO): NO